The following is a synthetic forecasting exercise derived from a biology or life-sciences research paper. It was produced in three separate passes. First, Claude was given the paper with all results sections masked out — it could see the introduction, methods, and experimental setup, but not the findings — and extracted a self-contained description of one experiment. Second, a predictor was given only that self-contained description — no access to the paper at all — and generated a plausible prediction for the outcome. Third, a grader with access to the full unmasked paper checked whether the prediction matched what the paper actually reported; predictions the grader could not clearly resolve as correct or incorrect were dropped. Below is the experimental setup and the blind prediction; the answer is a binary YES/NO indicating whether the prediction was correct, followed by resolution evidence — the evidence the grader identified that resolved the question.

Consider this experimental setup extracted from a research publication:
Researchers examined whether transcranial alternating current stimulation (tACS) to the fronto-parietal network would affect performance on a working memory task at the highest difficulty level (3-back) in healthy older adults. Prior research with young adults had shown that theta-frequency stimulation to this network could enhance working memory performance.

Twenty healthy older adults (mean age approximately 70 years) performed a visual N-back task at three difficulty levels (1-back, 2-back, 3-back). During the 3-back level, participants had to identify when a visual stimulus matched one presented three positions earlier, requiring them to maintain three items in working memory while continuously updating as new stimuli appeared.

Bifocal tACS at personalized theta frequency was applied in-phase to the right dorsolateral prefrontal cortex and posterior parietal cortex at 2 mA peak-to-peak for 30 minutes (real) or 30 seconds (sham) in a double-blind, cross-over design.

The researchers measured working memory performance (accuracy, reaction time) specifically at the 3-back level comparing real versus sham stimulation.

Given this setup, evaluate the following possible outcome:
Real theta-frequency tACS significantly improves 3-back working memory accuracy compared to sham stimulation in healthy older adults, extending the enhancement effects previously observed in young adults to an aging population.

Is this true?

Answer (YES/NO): NO